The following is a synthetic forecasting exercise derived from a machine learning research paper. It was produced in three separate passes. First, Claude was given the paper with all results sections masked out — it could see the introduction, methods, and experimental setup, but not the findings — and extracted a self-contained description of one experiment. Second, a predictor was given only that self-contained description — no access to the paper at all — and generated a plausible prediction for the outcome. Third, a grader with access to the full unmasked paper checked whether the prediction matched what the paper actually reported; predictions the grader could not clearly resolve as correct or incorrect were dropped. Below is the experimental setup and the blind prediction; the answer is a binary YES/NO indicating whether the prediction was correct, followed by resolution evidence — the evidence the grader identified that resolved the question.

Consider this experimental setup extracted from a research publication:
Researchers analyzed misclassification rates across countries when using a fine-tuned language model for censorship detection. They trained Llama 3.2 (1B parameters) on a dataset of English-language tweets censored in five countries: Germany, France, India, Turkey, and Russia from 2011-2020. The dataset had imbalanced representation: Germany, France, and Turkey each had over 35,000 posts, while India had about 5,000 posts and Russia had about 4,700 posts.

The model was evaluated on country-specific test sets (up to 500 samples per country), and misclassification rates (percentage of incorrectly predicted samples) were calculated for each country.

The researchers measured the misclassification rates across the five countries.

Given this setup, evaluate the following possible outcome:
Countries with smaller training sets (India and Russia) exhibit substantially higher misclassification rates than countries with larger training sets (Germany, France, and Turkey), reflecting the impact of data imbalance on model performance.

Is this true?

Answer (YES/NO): YES